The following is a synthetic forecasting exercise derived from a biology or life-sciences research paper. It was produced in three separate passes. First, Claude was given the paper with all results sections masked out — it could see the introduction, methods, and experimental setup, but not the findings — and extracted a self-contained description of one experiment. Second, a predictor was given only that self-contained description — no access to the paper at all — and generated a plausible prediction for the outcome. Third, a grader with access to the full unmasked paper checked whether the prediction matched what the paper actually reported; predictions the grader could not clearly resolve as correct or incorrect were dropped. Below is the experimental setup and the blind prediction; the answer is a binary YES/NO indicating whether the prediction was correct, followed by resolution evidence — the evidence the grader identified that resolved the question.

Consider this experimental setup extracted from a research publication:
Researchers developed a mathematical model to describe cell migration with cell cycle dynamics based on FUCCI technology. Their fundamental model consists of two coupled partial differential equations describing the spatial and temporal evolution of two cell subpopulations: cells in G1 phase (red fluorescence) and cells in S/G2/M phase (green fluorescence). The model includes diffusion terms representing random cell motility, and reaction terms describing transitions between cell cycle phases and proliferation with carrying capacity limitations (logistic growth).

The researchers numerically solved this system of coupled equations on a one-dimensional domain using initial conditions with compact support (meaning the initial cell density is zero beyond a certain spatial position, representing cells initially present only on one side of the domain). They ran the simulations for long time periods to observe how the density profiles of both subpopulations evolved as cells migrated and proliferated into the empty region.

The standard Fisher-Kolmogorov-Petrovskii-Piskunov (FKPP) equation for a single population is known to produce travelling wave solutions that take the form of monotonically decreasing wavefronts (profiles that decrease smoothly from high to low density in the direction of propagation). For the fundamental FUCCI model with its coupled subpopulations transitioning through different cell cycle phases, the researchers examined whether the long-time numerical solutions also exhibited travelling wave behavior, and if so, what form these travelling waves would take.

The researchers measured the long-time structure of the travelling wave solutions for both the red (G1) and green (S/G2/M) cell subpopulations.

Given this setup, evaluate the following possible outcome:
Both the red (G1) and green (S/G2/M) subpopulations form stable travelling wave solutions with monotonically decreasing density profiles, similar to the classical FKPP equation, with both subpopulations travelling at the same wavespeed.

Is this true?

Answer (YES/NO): NO